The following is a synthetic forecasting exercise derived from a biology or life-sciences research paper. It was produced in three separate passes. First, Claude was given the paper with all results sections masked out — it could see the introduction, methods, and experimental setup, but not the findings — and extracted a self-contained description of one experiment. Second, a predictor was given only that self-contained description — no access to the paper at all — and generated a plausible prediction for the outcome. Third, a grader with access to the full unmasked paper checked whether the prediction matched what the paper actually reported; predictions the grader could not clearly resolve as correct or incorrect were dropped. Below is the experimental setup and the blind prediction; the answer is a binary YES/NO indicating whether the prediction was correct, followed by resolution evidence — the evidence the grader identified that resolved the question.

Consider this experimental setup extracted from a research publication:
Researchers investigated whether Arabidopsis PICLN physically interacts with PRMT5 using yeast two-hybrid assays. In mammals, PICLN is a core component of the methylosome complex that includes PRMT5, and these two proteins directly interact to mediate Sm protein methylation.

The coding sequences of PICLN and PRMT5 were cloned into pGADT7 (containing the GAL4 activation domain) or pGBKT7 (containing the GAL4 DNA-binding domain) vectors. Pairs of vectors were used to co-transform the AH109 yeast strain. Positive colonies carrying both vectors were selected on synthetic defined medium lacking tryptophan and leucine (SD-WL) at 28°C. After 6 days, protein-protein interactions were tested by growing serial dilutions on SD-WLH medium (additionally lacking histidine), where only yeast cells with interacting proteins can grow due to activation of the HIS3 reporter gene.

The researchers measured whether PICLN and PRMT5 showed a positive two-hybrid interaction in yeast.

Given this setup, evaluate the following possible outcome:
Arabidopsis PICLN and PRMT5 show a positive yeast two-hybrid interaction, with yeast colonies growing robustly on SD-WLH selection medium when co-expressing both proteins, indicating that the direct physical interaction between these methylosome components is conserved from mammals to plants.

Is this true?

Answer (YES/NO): YES